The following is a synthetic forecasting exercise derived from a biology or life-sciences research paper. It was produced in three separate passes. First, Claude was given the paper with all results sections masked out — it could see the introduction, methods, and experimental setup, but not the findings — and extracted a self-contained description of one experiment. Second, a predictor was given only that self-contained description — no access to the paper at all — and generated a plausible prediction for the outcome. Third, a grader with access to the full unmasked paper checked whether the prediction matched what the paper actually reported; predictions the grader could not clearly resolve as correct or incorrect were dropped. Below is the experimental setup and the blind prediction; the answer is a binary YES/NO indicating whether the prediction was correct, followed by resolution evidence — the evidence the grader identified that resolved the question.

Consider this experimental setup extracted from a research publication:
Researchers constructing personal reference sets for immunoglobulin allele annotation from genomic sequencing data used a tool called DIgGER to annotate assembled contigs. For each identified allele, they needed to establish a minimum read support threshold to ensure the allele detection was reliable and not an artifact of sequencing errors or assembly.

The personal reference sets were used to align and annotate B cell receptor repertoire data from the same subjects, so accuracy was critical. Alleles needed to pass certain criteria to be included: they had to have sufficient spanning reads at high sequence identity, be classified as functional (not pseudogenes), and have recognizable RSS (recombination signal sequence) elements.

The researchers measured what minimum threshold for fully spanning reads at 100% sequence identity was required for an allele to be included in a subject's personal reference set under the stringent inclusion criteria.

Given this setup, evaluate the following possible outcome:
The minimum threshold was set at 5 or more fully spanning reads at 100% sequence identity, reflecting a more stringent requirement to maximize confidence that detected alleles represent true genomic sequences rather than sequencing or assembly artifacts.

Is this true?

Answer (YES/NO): NO